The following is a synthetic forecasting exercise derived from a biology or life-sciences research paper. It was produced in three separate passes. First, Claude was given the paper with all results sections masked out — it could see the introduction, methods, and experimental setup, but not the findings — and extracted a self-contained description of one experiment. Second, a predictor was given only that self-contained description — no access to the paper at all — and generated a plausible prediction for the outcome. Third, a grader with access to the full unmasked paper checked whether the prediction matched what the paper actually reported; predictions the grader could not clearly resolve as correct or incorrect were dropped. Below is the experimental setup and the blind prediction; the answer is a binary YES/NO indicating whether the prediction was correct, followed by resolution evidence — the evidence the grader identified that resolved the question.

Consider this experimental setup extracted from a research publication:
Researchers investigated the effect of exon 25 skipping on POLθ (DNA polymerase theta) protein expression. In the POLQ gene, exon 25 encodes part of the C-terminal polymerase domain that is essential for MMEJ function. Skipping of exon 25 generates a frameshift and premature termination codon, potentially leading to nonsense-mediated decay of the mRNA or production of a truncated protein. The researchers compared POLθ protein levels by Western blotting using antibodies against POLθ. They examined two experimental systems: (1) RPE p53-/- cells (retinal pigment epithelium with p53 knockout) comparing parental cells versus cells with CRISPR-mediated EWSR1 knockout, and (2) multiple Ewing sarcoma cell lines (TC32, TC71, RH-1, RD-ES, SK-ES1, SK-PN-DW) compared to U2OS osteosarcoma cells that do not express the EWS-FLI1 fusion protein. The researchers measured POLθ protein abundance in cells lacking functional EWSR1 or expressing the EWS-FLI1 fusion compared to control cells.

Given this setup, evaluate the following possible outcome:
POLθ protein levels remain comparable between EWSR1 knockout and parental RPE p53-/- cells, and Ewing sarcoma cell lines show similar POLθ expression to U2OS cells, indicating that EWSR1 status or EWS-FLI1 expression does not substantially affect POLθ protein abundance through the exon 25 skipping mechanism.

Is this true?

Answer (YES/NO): NO